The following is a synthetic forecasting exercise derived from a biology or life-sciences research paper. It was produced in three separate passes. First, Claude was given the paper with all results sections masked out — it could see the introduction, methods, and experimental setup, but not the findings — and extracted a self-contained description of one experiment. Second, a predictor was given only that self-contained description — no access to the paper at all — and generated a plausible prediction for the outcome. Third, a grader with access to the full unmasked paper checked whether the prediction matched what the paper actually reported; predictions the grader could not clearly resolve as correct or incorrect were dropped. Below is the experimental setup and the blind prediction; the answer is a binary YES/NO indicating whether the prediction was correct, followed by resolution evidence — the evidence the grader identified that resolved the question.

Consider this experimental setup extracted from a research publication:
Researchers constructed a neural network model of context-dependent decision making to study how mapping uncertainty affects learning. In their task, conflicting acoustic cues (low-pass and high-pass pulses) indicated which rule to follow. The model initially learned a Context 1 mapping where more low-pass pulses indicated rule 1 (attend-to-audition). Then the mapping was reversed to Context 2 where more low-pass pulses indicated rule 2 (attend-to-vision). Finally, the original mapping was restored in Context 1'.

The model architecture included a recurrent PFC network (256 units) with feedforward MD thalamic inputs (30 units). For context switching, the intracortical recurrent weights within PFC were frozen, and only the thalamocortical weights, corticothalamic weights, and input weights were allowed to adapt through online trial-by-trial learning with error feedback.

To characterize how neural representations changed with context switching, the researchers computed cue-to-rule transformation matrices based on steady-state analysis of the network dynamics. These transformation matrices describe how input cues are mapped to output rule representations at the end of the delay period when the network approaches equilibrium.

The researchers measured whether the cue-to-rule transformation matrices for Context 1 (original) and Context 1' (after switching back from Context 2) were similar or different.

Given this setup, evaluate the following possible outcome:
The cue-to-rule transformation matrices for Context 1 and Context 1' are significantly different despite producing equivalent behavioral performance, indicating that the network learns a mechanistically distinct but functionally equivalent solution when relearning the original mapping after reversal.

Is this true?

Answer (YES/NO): NO